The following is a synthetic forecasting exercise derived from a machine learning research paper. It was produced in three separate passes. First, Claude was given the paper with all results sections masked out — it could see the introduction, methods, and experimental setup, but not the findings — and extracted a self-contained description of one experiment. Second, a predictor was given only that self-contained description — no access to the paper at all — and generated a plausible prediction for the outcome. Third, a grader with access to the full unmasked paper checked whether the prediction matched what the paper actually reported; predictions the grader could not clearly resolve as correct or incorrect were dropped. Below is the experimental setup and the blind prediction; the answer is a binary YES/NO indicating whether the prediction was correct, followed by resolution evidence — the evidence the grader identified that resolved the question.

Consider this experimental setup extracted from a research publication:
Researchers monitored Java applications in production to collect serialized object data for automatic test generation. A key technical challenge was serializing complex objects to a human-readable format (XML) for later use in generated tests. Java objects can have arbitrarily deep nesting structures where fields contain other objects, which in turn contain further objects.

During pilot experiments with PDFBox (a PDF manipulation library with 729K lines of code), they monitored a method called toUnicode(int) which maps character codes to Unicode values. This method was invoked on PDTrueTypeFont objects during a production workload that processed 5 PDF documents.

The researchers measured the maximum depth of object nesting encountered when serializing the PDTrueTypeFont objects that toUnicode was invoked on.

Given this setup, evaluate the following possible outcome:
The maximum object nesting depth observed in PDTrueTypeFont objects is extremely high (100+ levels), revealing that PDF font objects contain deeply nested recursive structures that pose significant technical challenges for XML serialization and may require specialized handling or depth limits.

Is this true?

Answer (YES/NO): NO